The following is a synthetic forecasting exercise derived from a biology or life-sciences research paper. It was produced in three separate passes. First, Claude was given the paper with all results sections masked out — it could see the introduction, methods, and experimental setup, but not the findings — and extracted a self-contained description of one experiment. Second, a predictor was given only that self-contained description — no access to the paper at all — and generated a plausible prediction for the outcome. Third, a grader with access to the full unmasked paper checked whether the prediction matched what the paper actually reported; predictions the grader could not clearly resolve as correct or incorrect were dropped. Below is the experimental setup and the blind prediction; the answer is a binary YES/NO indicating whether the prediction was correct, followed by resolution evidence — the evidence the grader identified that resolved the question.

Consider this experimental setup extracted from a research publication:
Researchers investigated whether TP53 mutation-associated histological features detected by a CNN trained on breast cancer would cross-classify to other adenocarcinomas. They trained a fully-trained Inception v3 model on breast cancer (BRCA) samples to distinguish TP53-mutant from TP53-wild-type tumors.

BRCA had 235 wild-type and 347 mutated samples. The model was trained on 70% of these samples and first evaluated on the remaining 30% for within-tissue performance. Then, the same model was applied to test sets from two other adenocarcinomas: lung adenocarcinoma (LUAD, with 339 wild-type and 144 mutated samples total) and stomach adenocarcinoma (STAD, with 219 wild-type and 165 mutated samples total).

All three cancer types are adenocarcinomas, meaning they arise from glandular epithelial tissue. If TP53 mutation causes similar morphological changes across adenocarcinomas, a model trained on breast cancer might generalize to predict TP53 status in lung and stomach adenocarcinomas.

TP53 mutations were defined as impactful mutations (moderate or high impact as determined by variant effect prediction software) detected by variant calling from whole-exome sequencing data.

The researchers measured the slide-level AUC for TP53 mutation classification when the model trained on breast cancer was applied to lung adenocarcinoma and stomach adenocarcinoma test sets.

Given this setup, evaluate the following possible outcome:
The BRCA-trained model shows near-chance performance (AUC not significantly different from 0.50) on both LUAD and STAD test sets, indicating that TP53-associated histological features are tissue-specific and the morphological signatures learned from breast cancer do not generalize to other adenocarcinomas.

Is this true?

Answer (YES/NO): NO